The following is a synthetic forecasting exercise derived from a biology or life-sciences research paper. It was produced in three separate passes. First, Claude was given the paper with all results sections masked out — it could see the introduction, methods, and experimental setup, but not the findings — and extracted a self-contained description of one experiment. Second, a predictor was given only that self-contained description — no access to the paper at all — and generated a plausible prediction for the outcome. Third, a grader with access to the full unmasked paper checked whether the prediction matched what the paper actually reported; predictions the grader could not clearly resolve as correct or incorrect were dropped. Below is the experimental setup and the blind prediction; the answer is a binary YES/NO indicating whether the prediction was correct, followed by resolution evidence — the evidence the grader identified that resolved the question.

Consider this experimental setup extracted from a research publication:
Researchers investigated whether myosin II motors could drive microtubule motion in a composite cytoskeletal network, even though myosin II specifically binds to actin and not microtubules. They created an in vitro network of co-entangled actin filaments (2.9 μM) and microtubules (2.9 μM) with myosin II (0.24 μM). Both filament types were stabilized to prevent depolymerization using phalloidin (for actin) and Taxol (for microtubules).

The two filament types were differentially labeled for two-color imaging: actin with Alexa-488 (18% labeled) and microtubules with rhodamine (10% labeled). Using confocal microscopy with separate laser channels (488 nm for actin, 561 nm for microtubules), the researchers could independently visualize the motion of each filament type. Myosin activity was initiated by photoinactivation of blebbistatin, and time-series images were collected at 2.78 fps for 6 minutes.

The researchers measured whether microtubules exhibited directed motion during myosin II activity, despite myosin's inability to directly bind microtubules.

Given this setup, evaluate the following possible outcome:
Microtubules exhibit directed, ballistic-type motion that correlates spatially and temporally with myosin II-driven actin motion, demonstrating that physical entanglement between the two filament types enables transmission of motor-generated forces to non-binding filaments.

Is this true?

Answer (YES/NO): YES